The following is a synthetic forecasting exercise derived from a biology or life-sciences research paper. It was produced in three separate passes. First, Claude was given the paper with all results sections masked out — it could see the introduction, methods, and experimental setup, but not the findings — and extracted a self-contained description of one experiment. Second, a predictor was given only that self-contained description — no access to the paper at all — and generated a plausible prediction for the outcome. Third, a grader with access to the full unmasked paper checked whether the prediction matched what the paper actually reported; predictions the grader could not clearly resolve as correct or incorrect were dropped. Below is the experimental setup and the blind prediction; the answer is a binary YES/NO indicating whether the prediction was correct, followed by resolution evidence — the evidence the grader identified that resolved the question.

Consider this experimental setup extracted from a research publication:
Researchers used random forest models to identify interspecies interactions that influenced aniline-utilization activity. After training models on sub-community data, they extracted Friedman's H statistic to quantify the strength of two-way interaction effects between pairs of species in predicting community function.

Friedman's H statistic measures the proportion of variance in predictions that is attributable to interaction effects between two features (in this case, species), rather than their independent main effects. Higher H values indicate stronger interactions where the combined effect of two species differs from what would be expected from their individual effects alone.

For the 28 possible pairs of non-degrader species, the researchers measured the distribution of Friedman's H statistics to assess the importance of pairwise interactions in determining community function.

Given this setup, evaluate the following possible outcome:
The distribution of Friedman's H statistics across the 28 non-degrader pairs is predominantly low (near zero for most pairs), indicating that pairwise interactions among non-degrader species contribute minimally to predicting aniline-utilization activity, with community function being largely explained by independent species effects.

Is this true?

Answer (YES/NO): NO